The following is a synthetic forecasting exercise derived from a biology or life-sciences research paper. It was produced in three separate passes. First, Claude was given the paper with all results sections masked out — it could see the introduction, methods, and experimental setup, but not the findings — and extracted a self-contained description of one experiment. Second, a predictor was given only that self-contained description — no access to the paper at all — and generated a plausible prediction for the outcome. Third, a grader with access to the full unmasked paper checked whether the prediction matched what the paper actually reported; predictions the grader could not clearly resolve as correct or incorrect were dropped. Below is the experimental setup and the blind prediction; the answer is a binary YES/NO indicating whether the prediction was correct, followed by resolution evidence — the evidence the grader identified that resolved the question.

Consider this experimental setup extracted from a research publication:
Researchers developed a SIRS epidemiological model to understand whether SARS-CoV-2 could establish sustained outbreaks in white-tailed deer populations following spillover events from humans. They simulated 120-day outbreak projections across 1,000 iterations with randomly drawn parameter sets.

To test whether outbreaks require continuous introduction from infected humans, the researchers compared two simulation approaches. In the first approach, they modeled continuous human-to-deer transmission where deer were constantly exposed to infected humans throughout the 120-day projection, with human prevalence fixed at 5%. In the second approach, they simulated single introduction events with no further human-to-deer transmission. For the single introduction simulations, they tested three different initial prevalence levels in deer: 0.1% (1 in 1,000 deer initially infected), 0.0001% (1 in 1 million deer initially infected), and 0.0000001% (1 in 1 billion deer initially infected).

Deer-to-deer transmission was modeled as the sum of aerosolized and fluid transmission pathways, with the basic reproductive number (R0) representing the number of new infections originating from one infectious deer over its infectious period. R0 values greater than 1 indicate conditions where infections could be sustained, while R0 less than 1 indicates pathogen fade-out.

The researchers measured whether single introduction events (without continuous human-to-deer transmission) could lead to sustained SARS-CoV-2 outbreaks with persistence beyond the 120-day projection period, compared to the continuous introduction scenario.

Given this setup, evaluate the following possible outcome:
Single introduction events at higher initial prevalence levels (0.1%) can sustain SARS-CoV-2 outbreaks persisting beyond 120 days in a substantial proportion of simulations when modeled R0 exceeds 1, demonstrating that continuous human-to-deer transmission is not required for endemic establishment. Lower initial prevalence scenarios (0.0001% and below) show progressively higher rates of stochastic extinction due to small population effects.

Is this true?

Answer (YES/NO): NO